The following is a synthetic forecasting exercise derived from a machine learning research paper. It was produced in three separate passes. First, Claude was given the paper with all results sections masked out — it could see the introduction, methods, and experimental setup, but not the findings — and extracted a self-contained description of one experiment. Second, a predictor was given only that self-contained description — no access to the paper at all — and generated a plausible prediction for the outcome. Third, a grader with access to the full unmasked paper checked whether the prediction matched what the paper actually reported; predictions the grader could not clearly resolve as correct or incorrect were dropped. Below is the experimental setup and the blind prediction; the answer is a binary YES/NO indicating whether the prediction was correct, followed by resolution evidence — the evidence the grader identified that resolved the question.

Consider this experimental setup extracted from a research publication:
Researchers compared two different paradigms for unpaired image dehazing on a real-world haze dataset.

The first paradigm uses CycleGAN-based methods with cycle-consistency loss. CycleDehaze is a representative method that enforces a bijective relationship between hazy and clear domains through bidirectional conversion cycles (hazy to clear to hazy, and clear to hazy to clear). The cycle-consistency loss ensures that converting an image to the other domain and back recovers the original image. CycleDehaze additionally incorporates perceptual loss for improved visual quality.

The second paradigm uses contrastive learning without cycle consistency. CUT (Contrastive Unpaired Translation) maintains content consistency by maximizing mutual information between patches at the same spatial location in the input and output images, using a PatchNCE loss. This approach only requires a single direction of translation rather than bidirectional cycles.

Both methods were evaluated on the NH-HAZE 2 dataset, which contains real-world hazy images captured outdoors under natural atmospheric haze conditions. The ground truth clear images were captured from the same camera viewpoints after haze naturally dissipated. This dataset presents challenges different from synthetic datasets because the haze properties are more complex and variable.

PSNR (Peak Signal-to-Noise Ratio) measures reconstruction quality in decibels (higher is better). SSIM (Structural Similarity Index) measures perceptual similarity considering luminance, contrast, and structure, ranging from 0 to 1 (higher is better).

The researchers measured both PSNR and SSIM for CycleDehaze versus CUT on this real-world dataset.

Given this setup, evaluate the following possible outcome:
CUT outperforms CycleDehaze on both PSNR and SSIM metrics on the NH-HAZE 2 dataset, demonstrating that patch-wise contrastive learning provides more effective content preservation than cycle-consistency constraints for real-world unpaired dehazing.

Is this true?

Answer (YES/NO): YES